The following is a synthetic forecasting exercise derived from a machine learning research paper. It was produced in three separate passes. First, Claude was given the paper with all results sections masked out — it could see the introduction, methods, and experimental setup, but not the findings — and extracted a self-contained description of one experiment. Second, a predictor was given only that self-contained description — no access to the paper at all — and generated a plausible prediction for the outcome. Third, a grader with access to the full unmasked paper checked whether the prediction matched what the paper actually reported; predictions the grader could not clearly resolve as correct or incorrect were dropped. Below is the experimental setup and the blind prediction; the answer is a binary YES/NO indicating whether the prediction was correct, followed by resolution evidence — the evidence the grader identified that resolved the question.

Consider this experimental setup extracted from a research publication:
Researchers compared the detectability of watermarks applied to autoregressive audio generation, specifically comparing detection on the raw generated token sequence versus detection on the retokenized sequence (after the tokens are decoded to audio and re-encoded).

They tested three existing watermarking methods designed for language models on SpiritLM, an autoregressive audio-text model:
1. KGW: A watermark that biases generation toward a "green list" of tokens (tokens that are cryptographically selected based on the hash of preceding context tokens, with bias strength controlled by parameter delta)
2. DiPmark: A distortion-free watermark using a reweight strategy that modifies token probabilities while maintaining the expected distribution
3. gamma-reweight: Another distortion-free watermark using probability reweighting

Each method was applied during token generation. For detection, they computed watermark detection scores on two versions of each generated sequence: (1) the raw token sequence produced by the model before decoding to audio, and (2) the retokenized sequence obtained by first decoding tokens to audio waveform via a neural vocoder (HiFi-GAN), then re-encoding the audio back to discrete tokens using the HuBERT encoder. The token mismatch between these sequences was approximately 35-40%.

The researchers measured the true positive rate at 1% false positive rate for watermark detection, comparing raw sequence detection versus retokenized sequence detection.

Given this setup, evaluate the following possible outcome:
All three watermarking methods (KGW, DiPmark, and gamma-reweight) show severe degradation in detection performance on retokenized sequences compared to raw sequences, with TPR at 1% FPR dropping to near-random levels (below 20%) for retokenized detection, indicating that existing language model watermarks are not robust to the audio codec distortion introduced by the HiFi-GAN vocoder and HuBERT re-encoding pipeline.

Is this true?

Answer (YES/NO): NO